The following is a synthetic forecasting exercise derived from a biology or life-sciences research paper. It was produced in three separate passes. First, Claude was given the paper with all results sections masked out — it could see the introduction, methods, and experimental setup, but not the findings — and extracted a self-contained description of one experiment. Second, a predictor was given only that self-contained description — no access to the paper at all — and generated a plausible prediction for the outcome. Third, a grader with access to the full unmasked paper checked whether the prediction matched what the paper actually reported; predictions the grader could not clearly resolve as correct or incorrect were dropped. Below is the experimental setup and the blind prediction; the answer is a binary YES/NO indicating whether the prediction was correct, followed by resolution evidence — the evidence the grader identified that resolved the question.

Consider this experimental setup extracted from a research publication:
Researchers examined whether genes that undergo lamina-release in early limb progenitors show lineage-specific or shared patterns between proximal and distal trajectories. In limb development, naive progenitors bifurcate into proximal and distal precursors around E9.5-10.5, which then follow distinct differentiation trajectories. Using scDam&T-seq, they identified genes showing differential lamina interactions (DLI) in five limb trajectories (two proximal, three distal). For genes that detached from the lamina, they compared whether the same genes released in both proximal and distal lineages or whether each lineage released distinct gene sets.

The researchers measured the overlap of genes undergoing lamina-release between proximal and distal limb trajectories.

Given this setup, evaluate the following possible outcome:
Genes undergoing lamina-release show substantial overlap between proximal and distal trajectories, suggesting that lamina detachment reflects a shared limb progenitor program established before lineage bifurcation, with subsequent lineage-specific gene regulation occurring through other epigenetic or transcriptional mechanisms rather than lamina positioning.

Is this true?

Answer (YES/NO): YES